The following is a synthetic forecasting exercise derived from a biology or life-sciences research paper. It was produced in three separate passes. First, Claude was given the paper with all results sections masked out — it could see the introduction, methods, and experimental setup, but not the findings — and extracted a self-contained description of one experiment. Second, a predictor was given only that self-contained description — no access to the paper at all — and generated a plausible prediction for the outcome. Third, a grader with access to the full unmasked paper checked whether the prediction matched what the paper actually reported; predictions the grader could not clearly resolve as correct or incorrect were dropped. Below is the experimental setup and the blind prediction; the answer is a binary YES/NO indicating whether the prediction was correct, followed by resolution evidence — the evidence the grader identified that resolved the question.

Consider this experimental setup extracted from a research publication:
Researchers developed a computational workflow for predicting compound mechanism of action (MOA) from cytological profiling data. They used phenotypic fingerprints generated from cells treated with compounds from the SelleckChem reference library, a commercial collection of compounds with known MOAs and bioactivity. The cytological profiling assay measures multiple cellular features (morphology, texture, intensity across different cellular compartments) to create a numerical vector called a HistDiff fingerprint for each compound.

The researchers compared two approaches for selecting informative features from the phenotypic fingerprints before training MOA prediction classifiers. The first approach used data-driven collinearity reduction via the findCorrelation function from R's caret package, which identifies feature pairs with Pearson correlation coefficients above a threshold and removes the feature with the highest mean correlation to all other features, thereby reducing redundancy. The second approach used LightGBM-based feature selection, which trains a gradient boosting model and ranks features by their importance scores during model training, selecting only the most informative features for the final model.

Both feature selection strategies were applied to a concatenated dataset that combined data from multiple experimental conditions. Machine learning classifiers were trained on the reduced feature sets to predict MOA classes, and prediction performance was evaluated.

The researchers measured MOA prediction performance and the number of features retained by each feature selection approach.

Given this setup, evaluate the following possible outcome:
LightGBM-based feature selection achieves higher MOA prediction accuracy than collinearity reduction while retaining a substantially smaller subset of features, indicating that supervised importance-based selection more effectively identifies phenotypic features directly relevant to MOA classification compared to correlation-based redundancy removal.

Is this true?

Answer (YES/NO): NO